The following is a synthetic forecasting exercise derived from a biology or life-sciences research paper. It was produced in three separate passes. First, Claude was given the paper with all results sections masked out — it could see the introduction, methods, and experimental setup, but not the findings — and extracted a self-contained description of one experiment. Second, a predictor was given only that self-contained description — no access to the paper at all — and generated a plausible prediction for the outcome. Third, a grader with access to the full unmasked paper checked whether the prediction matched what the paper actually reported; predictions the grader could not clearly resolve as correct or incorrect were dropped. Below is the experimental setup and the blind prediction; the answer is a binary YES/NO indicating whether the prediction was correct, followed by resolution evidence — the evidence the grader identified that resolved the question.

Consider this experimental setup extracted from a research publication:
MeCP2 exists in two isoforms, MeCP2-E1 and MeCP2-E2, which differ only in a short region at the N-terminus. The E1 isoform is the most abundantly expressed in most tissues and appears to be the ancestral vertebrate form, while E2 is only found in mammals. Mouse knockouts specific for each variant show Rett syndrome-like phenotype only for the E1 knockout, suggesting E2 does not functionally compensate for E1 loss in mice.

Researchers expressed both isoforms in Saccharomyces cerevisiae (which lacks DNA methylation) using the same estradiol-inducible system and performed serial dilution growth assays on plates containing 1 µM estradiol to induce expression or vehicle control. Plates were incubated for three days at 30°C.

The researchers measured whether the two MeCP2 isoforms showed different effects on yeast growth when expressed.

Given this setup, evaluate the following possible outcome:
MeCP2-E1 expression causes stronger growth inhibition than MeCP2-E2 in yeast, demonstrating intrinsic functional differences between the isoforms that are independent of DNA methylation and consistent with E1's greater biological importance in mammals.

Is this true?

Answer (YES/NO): NO